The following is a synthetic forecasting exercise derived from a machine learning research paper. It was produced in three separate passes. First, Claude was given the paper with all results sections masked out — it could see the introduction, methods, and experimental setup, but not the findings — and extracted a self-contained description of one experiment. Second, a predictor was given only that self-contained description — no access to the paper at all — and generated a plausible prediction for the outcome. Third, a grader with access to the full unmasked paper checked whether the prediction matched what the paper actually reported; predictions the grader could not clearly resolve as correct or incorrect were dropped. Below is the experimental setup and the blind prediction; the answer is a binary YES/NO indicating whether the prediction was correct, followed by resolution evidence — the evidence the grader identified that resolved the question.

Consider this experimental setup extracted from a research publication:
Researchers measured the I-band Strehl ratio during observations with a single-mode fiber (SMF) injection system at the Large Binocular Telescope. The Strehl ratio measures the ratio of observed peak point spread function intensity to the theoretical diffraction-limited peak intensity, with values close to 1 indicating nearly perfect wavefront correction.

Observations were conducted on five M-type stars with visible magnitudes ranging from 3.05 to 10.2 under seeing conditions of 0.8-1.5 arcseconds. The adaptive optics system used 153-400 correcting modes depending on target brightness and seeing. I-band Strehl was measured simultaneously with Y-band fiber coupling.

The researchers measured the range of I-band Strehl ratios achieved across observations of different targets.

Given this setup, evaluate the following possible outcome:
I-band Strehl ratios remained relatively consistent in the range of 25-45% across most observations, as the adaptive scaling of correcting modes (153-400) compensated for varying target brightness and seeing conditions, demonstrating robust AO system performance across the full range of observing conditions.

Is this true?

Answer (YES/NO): NO